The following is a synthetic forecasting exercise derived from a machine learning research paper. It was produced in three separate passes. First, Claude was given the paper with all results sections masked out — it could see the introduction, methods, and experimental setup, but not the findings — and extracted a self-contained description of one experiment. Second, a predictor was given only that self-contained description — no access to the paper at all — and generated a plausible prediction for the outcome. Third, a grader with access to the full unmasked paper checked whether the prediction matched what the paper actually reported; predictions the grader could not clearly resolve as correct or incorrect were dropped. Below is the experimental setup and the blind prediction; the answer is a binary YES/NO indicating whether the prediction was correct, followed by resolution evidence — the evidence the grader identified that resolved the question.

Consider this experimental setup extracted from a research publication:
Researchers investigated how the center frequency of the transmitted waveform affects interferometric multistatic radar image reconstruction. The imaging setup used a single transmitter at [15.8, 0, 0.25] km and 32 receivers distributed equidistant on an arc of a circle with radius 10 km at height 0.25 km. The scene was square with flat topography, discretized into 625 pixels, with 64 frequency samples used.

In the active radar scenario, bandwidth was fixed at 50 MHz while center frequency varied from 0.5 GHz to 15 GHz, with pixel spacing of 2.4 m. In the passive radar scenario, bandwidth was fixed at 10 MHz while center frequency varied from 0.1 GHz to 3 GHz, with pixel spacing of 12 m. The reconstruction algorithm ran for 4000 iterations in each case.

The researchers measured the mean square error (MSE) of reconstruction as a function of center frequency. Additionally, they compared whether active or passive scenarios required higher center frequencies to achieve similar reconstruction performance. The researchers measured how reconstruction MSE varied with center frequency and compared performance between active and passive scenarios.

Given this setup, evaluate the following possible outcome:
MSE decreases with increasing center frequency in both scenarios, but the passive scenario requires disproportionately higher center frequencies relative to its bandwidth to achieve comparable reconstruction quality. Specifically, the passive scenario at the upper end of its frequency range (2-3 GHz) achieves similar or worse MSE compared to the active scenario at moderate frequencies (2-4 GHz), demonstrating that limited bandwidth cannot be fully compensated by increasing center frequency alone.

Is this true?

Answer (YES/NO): NO